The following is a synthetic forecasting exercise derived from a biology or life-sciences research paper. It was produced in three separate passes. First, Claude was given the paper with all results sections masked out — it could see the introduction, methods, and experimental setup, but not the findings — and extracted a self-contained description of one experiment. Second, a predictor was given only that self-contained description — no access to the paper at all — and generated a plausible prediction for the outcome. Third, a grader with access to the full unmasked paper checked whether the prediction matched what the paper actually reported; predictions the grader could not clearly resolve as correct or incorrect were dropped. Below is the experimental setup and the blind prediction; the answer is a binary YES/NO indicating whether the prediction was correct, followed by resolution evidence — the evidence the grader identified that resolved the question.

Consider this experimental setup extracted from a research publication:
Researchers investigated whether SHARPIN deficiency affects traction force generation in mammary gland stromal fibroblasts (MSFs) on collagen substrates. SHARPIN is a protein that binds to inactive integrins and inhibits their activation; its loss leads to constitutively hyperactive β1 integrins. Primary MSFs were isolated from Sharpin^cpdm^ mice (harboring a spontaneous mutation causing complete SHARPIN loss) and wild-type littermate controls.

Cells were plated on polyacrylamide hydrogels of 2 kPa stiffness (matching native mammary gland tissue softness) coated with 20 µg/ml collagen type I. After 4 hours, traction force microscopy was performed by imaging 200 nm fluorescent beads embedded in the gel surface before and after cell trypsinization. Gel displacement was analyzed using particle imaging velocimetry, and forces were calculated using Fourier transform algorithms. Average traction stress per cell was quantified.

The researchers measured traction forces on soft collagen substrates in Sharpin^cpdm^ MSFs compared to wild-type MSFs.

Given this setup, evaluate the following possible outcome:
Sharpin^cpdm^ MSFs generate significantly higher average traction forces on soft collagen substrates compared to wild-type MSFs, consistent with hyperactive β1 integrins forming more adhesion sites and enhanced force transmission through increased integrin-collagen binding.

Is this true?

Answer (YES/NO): NO